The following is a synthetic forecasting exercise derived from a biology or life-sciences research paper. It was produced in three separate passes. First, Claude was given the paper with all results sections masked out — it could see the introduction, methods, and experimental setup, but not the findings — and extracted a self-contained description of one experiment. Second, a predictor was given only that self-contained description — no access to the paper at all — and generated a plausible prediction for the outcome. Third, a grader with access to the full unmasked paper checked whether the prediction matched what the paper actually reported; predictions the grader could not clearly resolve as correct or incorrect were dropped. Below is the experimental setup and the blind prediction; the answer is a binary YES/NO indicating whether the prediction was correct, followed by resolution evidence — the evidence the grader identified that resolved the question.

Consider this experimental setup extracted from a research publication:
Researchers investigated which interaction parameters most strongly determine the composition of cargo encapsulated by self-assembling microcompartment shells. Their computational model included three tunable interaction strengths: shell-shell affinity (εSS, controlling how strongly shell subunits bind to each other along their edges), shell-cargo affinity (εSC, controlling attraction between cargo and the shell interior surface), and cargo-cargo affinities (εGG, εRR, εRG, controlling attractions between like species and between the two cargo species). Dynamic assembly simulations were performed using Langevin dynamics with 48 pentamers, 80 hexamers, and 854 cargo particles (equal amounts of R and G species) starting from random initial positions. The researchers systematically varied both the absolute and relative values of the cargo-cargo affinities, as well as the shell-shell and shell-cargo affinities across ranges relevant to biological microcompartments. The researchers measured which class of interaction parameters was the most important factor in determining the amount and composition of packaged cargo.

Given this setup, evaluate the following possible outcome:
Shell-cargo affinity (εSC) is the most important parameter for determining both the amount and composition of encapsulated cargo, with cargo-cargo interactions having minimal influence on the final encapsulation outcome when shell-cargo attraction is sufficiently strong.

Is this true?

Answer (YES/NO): NO